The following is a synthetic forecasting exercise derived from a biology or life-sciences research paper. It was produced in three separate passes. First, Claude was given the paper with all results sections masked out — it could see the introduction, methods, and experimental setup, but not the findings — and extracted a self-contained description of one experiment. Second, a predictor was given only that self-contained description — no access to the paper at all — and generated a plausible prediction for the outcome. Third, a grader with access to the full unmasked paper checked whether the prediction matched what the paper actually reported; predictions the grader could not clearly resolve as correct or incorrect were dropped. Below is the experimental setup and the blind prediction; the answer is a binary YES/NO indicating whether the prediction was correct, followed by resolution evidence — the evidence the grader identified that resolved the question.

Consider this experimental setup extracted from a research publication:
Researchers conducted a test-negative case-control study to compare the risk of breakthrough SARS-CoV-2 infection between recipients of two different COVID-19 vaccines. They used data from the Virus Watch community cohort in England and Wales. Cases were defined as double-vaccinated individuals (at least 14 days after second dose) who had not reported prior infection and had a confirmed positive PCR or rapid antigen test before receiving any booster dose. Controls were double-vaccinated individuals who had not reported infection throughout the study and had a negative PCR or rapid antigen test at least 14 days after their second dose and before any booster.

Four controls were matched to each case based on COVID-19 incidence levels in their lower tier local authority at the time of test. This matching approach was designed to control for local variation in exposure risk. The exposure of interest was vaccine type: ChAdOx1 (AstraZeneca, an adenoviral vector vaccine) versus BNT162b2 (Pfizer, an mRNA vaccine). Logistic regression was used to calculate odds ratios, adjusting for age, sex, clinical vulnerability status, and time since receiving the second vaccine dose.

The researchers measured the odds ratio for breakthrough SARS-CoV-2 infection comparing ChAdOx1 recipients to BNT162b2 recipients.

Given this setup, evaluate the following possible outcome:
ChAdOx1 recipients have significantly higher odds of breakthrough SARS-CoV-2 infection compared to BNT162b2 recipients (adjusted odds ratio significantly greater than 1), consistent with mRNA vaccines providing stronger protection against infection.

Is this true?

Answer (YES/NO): YES